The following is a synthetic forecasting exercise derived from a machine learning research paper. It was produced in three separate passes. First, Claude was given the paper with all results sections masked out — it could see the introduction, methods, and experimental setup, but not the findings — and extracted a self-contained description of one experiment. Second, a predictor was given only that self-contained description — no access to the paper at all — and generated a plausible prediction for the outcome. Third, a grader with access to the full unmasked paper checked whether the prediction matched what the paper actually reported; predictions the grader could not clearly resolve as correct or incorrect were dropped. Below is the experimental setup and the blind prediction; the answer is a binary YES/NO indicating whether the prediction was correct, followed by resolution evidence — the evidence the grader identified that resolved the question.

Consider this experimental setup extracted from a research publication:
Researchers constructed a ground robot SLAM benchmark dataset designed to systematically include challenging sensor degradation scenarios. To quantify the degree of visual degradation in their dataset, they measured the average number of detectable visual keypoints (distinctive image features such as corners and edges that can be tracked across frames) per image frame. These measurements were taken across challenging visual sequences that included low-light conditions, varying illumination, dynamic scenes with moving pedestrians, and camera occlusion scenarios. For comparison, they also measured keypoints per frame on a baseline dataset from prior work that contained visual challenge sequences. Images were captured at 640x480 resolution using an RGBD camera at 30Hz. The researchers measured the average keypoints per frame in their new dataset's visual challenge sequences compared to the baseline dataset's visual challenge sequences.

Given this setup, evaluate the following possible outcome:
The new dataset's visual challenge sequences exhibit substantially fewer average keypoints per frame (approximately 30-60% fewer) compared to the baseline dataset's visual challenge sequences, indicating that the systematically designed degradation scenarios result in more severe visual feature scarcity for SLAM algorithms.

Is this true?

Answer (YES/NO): NO